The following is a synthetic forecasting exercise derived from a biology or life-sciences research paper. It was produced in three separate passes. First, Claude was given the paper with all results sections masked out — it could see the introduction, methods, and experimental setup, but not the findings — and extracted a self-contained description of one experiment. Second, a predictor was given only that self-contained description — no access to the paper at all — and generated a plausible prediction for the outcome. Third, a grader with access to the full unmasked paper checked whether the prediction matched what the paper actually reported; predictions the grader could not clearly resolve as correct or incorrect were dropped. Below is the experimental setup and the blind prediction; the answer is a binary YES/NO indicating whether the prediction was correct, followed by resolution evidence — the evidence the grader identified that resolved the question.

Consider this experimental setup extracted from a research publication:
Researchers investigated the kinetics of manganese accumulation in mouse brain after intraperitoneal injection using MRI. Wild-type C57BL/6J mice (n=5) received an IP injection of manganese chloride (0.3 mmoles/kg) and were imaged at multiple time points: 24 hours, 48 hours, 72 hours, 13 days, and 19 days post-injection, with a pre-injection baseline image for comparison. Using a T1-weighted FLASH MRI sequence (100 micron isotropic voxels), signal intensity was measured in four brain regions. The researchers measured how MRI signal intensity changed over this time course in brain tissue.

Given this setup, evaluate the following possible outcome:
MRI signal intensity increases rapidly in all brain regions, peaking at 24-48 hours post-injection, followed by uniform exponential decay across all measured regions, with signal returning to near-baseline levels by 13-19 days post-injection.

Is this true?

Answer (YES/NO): NO